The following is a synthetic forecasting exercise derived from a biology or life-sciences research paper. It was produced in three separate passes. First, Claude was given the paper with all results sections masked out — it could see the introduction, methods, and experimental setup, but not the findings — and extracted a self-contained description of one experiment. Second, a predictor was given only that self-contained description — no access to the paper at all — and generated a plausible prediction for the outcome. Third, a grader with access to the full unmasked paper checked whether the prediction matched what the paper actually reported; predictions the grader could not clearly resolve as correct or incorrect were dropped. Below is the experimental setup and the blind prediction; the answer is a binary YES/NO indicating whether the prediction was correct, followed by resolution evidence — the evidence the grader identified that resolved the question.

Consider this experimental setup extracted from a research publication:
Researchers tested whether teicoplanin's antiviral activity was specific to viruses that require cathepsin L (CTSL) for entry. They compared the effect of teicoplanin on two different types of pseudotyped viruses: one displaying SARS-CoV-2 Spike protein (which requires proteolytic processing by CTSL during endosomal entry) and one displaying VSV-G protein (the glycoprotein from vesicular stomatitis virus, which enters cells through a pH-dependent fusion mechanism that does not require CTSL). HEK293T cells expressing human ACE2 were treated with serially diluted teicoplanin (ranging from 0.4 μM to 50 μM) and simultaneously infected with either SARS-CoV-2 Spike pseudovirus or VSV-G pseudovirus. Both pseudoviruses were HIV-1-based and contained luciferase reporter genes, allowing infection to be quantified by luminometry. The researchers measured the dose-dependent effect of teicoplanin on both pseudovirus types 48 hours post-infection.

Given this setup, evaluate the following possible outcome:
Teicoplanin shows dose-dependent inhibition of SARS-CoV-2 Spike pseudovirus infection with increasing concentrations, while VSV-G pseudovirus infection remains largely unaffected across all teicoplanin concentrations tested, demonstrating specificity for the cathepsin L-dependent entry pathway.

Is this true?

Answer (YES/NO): YES